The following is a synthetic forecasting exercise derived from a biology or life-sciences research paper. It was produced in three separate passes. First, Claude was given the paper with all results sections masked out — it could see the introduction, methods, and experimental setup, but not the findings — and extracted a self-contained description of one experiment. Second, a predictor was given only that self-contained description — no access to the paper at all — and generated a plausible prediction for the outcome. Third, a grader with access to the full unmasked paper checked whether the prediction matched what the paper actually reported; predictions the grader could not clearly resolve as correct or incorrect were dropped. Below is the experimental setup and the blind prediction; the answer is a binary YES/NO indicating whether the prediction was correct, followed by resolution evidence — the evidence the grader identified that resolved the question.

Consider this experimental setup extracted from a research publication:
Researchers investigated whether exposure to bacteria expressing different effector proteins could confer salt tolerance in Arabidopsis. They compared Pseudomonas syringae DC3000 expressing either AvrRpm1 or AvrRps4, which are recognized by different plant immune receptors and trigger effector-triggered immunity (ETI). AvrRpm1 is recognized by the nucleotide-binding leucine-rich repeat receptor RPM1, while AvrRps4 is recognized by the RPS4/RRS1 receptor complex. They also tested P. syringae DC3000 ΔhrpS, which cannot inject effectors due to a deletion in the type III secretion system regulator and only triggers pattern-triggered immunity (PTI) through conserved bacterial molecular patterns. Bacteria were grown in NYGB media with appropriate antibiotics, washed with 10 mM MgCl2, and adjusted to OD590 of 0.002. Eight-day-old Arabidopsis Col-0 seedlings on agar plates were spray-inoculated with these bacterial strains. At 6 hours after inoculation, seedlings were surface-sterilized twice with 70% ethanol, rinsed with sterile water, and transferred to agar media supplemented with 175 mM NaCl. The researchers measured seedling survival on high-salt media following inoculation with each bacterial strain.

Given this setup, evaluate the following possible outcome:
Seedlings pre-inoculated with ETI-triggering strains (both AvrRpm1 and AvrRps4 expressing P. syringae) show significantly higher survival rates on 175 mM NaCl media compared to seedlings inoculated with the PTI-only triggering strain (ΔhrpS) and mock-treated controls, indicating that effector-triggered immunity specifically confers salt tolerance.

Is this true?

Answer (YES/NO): NO